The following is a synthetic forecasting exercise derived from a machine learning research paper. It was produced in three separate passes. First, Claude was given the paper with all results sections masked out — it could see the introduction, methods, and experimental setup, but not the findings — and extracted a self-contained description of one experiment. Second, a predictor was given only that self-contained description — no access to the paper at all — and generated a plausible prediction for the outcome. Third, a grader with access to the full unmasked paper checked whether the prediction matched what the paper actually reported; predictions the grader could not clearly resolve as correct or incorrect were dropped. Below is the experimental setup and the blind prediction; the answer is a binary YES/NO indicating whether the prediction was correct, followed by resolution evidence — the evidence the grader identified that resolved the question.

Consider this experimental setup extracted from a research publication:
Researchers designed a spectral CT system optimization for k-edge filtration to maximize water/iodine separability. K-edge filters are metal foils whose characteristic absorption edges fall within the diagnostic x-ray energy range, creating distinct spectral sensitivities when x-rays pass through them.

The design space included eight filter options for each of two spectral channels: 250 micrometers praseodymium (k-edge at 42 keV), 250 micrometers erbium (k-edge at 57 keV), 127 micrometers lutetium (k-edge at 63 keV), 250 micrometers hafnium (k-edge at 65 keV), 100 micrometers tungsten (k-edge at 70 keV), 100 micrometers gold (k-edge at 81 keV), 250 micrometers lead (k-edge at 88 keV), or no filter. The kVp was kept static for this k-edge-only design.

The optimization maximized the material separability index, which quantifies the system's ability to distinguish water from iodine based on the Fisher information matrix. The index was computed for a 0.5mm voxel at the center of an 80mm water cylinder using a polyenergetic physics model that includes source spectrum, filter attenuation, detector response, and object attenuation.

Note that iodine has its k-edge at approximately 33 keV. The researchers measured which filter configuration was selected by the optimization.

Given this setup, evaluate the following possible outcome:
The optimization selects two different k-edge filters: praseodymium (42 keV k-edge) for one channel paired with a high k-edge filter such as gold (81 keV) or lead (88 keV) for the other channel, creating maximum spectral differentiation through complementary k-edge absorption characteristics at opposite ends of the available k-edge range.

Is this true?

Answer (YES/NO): YES